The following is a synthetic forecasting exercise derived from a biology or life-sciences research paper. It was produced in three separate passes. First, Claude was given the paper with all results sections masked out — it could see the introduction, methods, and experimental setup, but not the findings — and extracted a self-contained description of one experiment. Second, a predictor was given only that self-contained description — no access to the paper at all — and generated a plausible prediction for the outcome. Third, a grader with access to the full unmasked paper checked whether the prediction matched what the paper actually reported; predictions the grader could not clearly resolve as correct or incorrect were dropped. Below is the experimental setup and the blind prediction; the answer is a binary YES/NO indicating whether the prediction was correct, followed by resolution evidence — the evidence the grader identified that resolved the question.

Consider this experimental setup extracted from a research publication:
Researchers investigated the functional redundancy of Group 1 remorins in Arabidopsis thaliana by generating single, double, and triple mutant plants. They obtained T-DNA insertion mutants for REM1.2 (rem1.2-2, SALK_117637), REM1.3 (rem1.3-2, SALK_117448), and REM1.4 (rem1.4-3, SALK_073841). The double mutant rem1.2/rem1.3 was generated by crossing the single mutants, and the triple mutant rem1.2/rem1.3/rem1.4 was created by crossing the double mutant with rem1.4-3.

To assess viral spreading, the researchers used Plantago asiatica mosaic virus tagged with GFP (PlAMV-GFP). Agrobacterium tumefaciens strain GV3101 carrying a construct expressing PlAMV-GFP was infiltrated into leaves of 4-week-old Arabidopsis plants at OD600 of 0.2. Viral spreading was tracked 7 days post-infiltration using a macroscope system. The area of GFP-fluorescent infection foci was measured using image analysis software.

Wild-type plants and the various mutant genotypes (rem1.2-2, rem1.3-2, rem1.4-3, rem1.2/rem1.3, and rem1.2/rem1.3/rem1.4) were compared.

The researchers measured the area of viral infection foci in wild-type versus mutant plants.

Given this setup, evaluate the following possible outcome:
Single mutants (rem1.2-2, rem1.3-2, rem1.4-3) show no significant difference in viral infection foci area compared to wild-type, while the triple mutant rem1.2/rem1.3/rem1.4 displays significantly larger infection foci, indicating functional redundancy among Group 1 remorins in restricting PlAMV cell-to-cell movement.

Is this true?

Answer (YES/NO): NO